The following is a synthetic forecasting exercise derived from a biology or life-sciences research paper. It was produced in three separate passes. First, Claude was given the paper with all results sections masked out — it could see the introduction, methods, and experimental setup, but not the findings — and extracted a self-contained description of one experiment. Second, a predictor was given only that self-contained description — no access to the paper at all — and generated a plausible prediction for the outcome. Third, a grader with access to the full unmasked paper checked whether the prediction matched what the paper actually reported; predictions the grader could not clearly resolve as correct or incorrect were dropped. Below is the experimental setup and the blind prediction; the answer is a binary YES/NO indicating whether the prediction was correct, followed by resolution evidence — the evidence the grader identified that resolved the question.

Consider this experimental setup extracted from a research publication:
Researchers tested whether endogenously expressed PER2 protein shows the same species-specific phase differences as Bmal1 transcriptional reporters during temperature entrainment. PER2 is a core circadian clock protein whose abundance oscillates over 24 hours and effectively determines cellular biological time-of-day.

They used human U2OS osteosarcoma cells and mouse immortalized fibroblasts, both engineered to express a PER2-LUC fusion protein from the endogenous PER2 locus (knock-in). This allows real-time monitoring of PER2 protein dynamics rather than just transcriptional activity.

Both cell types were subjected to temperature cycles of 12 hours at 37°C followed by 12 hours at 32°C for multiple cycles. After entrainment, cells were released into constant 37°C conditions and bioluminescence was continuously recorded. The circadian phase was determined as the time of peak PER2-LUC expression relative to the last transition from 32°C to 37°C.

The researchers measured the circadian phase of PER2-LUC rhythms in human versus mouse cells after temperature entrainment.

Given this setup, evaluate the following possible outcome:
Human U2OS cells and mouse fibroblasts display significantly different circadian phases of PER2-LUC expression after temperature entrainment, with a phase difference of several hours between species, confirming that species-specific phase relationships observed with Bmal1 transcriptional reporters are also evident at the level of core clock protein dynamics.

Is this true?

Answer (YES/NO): YES